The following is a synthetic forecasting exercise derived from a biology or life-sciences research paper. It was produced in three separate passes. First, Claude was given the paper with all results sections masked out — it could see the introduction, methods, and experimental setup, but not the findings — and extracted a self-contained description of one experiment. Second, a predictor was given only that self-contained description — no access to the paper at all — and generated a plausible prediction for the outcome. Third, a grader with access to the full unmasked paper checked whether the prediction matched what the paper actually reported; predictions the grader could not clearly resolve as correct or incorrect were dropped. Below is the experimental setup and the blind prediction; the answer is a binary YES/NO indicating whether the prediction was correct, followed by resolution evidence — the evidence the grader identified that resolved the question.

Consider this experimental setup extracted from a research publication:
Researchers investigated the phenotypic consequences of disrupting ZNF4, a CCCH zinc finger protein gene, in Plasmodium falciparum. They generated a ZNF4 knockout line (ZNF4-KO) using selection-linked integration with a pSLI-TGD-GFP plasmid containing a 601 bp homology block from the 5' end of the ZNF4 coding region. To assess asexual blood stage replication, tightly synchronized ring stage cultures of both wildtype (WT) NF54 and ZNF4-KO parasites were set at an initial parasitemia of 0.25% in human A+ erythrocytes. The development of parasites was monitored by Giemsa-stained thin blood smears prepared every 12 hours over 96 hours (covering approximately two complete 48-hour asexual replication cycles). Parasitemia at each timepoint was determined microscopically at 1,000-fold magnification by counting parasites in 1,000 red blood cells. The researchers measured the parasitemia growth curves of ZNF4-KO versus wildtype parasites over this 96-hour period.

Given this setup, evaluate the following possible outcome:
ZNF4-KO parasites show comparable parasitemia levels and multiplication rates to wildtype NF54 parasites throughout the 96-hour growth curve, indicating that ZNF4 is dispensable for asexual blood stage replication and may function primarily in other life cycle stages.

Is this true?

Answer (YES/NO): YES